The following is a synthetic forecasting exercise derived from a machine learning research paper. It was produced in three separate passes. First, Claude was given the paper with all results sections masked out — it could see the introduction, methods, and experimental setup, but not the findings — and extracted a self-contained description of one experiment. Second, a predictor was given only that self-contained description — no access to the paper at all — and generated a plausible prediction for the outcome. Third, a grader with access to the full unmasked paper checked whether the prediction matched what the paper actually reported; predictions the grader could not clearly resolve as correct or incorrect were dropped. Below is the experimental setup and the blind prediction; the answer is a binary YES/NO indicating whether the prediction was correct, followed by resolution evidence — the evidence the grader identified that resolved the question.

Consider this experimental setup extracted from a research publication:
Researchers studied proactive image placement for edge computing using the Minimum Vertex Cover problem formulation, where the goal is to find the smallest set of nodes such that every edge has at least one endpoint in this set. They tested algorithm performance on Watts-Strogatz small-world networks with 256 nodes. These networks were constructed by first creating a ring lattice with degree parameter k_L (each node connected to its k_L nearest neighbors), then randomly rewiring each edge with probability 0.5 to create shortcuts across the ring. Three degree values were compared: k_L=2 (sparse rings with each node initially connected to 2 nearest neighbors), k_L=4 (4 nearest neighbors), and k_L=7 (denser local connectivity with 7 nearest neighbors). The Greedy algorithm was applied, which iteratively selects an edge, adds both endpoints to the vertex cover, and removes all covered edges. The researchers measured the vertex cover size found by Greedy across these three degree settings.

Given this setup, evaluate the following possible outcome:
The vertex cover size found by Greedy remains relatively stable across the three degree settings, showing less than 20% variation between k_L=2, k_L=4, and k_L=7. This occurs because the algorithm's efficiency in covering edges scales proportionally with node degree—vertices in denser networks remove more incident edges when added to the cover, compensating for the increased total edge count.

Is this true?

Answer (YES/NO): NO